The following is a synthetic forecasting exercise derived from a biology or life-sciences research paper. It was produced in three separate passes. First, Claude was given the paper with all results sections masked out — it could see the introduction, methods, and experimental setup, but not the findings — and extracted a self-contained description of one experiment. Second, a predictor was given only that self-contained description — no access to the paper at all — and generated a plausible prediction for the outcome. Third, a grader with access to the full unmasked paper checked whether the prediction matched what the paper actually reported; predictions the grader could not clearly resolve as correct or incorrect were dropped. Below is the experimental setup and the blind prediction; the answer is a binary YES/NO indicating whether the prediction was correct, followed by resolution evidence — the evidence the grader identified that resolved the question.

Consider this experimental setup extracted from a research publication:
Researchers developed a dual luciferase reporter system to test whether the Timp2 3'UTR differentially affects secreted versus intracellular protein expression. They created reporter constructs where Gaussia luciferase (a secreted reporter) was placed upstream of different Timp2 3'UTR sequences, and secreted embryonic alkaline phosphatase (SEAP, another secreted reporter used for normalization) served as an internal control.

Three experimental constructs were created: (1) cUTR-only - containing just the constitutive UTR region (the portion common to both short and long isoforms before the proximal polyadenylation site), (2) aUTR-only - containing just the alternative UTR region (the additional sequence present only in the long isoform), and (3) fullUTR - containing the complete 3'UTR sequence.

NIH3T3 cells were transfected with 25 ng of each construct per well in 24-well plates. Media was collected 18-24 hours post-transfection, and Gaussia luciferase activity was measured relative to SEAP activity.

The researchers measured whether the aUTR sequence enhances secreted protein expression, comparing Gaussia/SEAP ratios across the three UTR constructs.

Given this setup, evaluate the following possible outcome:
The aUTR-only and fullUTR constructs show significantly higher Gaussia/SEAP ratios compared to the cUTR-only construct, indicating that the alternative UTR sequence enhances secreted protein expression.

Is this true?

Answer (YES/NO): YES